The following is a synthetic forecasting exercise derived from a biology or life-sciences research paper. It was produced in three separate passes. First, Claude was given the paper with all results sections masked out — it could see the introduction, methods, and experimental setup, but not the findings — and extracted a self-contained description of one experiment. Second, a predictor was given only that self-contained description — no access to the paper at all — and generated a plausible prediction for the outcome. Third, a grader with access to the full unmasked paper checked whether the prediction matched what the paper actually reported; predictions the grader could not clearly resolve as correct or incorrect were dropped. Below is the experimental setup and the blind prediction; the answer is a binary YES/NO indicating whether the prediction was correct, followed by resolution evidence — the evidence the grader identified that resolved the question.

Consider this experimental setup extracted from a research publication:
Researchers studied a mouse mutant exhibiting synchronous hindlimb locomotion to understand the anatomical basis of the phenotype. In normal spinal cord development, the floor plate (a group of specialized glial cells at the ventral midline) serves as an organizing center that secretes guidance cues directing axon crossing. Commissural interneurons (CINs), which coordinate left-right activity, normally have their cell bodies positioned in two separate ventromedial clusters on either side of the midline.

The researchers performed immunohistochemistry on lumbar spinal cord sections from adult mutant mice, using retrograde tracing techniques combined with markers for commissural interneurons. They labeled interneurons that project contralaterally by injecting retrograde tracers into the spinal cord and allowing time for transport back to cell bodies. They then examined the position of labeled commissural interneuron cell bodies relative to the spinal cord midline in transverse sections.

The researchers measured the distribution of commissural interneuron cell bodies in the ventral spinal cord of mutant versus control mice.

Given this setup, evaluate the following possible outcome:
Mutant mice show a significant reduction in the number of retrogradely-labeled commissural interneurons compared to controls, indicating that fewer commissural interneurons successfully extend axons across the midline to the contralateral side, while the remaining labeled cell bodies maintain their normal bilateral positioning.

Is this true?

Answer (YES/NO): NO